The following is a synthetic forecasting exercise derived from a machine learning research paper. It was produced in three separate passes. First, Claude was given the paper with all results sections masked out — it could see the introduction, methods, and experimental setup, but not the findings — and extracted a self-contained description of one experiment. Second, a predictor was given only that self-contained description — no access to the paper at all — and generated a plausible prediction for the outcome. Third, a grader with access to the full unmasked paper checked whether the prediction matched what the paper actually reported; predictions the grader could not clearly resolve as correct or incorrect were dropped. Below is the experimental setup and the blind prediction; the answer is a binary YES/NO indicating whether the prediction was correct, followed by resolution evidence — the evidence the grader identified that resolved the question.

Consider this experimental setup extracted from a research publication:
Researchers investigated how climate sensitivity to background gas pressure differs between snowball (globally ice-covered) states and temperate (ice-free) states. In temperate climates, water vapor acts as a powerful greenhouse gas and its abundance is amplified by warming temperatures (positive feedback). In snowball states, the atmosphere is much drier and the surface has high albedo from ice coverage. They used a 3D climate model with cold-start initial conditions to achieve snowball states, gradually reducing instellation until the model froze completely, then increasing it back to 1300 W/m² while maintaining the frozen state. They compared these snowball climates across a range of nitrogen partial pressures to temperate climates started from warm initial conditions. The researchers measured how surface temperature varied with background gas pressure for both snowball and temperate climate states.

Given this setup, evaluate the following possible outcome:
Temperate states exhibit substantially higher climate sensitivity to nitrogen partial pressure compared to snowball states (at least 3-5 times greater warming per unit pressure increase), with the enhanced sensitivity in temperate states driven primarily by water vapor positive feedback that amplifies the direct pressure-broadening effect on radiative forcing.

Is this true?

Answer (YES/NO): YES